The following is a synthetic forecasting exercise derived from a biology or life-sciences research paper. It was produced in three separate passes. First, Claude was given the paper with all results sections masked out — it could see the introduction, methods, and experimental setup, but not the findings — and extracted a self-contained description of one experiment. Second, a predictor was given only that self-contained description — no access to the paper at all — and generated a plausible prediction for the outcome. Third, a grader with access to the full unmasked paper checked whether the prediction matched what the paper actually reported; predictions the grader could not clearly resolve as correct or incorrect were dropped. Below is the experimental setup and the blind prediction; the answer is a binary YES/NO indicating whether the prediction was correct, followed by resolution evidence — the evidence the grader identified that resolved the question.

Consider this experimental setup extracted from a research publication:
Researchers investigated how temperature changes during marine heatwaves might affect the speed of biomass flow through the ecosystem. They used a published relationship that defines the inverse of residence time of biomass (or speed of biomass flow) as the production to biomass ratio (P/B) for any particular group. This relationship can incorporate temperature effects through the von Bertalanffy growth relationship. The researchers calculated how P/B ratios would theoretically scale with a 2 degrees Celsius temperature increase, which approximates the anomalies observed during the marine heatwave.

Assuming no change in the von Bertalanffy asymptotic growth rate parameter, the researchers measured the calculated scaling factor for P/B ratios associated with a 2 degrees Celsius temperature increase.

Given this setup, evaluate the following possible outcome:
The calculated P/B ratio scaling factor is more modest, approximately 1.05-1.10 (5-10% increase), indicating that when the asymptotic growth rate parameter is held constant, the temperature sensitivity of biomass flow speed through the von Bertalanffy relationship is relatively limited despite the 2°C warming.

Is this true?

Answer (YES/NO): NO